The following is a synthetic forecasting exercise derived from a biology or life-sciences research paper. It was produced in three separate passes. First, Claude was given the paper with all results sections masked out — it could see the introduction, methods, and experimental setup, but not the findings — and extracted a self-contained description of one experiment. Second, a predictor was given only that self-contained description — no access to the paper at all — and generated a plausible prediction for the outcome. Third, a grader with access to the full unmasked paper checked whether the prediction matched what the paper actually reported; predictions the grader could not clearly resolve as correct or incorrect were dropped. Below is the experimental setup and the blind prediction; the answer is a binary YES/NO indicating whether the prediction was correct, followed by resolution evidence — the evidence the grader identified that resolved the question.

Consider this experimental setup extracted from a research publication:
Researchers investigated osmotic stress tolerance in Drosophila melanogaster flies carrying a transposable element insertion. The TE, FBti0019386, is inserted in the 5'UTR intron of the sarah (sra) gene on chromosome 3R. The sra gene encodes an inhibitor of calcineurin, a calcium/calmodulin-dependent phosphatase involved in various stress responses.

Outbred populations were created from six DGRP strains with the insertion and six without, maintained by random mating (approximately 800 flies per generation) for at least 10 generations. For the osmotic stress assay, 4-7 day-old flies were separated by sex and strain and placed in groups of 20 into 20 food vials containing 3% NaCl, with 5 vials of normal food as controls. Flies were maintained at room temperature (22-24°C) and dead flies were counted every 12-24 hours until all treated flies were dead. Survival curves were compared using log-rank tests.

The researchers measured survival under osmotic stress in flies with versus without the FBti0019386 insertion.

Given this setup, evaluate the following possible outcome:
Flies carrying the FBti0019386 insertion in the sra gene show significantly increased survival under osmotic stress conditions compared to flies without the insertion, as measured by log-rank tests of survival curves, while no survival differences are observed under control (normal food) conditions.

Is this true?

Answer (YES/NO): NO